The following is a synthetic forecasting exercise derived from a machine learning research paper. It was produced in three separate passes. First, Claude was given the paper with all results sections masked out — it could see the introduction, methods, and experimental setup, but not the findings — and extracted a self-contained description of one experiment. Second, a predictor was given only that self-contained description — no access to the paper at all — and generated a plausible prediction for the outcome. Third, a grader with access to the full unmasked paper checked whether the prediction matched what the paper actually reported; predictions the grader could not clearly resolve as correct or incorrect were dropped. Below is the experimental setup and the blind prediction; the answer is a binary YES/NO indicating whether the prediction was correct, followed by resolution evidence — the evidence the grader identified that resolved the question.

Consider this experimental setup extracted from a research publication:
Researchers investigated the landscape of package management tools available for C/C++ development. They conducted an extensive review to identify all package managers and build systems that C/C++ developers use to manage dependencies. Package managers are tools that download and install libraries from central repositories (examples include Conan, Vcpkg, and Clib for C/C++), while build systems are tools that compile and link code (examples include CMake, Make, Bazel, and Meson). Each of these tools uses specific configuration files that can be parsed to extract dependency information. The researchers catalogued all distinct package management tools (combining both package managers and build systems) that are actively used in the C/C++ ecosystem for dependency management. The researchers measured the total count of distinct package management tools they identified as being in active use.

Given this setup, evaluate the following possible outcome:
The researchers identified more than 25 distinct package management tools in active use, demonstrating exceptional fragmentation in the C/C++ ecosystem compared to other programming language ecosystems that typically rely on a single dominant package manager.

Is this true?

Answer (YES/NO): NO